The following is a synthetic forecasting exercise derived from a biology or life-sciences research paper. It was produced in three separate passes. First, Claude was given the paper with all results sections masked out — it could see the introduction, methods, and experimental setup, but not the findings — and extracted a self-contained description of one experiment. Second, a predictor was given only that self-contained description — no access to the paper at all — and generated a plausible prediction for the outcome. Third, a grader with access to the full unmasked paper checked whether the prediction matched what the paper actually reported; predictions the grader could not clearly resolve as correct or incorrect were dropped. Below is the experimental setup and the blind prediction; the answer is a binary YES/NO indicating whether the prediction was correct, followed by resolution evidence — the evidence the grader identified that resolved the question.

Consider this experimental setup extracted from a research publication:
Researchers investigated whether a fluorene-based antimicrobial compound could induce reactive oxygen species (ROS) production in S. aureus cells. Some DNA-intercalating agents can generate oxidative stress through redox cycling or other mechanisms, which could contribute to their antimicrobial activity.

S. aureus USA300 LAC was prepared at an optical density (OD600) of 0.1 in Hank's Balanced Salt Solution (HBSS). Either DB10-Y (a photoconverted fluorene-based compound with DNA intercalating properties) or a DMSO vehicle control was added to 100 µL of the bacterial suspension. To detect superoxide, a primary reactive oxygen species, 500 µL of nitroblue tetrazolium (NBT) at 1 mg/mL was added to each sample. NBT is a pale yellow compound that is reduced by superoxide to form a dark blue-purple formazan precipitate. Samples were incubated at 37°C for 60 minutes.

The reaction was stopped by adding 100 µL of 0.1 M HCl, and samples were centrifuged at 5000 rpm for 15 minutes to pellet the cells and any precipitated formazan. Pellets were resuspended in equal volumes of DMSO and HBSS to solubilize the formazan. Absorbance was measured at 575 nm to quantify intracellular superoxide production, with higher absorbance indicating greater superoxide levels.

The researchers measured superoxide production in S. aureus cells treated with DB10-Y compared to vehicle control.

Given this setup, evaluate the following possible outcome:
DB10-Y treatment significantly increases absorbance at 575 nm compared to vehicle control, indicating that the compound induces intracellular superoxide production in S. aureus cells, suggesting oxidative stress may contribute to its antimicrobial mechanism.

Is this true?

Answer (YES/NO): NO